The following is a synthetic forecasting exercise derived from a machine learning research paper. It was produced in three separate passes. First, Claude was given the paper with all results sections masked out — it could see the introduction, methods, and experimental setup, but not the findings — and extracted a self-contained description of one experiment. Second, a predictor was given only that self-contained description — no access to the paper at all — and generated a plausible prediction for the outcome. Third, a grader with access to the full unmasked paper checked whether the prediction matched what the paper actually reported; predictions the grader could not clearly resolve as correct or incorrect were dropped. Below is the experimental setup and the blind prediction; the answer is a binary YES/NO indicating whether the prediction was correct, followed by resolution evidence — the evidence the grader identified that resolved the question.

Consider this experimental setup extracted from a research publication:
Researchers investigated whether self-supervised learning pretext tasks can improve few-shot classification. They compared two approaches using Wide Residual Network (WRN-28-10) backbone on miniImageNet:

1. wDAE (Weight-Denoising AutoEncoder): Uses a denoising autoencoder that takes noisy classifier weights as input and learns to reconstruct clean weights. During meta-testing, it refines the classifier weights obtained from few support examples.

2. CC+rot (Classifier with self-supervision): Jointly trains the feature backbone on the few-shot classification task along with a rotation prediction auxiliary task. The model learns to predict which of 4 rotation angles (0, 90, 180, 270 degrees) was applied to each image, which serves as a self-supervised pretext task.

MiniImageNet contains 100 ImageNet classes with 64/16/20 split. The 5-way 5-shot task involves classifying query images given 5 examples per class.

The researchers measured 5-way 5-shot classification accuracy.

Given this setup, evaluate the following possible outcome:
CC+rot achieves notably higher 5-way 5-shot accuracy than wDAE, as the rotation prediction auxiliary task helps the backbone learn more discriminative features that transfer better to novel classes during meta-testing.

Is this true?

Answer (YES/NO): YES